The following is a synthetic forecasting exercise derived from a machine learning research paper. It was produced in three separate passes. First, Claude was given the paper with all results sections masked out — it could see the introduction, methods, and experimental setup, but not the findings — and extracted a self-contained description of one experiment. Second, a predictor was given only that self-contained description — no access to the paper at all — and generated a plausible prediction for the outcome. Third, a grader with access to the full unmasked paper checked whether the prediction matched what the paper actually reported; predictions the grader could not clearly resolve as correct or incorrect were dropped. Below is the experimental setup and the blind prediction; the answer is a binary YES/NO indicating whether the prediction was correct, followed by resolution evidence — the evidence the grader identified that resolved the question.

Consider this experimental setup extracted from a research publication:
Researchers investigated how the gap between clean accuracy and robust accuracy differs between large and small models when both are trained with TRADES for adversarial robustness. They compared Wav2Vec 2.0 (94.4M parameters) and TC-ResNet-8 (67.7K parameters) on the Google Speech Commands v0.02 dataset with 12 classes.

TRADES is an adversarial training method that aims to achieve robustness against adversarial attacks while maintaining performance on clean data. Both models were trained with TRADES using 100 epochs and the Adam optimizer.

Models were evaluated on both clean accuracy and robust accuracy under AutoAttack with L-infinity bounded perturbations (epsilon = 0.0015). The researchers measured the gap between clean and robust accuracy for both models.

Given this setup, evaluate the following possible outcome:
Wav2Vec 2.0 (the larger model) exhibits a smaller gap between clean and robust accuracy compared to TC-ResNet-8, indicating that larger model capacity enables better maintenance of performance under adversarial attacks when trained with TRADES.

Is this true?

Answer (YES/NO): YES